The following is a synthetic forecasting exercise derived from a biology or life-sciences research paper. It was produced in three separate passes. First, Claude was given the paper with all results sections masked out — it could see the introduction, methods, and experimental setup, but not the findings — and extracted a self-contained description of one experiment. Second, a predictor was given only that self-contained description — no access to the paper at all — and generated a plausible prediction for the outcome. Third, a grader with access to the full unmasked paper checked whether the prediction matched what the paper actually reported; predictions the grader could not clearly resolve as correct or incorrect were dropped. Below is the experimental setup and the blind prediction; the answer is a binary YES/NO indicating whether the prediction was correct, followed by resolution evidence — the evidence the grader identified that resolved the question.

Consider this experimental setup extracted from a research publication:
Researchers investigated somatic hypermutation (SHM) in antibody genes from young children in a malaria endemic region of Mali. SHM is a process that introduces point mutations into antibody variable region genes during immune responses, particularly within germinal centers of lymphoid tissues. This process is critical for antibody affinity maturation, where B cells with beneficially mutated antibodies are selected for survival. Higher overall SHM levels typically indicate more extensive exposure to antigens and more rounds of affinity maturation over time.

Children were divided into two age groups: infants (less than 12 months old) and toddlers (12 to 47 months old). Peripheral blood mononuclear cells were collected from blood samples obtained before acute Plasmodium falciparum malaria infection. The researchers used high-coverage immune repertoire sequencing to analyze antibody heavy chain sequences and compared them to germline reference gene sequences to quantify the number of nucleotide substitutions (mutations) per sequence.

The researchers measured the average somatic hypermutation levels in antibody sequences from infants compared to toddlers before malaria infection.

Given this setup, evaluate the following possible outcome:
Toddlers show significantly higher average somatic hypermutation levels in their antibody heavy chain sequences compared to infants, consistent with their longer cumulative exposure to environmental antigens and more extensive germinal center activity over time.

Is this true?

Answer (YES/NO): YES